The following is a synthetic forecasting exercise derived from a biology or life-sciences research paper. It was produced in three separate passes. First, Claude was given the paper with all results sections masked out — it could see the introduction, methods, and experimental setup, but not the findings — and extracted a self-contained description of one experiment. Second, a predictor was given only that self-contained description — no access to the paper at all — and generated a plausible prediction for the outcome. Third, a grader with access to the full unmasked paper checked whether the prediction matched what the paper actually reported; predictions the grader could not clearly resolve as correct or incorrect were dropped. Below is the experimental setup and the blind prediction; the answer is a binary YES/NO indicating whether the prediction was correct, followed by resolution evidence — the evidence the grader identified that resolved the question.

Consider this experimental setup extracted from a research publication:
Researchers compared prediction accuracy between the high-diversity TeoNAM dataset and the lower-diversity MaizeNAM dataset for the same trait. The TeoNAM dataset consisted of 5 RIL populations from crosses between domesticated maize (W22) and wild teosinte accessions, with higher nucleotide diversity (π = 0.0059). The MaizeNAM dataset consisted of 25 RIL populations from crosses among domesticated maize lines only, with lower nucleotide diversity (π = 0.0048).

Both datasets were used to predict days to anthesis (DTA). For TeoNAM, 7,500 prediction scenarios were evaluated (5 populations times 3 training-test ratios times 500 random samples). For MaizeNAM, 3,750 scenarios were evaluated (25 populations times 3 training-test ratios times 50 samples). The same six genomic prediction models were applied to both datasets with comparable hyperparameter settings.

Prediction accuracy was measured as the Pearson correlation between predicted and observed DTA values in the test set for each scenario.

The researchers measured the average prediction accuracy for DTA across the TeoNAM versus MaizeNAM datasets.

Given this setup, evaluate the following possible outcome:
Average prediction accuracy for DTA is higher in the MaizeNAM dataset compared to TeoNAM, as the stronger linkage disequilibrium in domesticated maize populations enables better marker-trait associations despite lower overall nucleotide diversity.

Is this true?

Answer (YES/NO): NO